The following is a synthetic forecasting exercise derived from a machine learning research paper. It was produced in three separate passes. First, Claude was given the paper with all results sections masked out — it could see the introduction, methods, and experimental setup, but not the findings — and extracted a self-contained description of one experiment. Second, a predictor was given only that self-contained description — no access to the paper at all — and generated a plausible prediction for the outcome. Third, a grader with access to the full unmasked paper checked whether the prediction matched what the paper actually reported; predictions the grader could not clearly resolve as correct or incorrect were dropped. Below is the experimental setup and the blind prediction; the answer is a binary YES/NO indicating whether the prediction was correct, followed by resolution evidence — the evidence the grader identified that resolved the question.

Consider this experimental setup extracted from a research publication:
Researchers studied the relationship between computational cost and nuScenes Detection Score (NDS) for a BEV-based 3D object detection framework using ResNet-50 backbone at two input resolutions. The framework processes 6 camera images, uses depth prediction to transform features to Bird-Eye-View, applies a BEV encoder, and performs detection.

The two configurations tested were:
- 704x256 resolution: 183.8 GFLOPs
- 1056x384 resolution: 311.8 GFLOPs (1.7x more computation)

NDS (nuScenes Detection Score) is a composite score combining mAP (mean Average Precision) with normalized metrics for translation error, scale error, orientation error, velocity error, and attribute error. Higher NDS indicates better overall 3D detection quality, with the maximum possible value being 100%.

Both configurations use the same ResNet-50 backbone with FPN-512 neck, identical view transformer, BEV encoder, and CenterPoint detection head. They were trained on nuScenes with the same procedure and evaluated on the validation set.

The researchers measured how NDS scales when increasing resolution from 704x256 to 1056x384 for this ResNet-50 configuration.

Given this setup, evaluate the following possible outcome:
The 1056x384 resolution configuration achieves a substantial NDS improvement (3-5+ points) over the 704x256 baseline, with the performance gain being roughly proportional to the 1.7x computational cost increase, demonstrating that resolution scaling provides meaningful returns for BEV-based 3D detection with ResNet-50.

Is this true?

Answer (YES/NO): NO